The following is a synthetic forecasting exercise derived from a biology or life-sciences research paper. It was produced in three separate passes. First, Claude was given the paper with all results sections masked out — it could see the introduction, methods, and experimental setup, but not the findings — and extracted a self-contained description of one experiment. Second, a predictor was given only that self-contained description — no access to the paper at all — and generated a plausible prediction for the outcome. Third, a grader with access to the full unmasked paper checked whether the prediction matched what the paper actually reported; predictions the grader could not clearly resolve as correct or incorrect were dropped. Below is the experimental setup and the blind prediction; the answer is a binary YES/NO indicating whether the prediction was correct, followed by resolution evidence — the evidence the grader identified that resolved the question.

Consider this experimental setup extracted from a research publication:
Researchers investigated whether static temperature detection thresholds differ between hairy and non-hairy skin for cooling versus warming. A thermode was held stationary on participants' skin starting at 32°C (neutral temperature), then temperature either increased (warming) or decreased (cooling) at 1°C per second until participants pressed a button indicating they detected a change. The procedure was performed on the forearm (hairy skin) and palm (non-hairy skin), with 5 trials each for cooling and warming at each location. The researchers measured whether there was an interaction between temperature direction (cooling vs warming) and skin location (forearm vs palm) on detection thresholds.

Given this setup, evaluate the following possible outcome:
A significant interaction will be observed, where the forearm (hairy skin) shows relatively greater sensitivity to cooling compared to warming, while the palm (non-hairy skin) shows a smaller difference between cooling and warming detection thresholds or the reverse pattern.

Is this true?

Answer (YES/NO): YES